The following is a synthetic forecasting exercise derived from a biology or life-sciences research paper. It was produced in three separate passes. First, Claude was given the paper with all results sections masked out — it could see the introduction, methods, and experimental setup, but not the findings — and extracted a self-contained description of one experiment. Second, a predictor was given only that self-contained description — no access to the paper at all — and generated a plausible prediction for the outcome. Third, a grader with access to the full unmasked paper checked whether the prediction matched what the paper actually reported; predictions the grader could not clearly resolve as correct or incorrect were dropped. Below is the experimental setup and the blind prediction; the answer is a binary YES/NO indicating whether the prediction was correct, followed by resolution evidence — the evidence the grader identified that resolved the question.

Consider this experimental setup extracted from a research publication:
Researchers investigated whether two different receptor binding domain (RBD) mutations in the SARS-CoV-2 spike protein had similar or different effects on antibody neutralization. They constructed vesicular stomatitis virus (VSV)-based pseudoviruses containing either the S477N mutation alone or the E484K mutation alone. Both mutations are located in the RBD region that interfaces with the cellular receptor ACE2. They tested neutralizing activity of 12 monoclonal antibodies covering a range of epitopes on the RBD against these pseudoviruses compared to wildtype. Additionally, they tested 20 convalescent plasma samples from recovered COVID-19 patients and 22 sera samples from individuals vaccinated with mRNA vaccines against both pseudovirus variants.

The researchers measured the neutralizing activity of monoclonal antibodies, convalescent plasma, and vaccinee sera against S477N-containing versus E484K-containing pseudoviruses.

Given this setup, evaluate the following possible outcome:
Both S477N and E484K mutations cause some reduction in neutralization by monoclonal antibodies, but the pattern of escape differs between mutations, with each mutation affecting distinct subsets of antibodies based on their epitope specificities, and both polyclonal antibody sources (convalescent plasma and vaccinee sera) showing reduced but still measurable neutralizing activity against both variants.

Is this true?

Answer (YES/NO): NO